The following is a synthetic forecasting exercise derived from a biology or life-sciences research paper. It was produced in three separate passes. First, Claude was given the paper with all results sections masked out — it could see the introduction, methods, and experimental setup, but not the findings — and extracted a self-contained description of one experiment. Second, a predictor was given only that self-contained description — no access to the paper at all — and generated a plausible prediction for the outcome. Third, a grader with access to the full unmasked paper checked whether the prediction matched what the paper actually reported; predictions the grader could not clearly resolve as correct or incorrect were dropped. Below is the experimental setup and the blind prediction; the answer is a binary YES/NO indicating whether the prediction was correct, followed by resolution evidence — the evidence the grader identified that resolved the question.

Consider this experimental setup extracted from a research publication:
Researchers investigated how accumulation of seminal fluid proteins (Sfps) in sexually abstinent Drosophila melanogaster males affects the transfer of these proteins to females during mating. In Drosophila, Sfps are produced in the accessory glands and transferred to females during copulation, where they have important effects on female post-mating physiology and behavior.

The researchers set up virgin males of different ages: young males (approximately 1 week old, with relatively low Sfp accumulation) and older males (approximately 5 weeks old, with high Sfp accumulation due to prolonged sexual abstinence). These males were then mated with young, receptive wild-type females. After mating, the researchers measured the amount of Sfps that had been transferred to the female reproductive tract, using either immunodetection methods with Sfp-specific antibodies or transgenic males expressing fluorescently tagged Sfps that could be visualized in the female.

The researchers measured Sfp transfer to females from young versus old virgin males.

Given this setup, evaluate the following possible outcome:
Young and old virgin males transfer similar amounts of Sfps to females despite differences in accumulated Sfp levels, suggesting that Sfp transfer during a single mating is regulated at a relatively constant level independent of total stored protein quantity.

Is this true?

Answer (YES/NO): NO